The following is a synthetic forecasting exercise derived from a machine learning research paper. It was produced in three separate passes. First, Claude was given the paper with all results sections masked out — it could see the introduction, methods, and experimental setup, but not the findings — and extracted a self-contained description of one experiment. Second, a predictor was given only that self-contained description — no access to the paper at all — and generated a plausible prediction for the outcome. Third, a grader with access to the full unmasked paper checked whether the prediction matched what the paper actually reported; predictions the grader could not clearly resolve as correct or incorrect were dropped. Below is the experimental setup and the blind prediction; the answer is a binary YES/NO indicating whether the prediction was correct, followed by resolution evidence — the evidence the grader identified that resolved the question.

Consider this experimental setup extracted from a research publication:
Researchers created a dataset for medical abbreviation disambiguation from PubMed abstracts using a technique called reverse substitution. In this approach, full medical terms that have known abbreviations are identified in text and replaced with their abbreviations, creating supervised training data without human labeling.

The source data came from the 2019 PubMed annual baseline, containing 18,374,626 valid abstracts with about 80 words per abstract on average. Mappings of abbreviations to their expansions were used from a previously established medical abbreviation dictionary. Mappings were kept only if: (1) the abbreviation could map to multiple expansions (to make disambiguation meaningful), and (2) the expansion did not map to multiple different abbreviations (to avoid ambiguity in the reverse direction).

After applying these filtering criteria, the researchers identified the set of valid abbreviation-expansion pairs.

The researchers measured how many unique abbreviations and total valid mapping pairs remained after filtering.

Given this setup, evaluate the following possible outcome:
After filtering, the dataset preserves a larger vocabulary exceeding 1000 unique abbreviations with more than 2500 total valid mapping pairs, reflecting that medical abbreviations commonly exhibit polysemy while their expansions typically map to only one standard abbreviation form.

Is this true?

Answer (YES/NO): YES